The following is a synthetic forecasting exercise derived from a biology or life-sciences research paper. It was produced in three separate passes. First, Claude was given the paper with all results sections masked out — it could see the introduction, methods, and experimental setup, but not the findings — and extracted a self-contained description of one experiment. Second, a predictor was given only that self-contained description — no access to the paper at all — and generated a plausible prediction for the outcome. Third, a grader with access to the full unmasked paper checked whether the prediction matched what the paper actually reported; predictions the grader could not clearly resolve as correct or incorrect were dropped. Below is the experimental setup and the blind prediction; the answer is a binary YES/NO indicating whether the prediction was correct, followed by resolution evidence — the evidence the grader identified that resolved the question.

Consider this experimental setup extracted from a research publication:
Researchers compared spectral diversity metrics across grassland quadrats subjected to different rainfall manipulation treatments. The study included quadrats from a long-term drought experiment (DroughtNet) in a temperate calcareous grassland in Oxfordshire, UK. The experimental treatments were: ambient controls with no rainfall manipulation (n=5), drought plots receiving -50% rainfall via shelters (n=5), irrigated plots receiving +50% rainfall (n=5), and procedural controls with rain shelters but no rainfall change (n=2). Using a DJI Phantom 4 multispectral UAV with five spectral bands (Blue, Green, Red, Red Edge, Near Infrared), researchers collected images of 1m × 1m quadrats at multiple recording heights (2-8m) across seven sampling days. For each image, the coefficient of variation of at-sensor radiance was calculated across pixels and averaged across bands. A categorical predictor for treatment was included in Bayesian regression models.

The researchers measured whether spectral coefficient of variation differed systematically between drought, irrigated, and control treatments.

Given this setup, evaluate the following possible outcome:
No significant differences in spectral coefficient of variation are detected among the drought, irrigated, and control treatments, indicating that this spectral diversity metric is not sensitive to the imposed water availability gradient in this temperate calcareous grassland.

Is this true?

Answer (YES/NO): NO